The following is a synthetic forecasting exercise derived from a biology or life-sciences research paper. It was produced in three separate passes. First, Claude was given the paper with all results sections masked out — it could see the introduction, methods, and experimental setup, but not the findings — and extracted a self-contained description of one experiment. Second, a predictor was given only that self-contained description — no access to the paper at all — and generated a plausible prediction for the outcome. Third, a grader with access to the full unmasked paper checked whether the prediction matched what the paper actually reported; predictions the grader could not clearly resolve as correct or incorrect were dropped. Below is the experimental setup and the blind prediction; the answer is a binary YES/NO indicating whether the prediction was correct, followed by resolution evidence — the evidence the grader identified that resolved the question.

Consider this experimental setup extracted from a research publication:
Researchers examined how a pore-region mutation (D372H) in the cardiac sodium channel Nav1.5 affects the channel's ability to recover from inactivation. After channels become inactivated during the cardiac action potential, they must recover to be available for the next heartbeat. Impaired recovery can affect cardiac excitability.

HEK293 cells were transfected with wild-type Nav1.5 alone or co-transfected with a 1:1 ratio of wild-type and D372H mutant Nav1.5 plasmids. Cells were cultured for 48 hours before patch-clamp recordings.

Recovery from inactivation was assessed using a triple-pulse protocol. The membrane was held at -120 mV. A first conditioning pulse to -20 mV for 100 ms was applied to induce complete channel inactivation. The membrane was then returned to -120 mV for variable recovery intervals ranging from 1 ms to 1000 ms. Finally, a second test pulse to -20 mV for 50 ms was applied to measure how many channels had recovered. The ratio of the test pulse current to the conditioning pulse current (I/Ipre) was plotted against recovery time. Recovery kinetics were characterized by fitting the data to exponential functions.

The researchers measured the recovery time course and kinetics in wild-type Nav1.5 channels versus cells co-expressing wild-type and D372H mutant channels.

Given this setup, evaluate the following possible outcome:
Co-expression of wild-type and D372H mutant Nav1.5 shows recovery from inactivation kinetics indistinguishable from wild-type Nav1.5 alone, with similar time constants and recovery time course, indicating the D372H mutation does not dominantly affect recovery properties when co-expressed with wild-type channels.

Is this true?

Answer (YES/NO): YES